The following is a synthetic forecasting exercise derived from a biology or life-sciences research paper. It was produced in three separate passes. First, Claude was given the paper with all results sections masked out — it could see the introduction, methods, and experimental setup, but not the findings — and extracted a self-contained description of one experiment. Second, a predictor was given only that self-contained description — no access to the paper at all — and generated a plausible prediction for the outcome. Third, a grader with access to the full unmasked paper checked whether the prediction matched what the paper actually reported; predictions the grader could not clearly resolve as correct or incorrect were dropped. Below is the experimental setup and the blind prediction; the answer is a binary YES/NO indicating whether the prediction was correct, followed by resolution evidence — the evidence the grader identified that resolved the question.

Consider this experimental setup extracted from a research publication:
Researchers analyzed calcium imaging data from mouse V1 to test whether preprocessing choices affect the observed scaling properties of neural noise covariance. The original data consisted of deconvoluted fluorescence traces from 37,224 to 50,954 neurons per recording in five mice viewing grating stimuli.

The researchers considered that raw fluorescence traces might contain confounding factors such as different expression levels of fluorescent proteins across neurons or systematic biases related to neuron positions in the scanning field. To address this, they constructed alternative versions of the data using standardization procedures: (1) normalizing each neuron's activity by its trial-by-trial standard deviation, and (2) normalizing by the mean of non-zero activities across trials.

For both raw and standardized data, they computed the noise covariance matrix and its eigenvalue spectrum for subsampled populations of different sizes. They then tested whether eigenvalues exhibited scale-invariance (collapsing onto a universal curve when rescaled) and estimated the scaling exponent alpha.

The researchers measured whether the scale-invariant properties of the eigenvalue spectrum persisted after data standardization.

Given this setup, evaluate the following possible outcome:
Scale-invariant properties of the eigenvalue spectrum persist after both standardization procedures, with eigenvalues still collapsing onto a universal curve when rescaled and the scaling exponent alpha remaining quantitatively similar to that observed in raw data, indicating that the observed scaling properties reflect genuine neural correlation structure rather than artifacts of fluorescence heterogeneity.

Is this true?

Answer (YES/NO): NO